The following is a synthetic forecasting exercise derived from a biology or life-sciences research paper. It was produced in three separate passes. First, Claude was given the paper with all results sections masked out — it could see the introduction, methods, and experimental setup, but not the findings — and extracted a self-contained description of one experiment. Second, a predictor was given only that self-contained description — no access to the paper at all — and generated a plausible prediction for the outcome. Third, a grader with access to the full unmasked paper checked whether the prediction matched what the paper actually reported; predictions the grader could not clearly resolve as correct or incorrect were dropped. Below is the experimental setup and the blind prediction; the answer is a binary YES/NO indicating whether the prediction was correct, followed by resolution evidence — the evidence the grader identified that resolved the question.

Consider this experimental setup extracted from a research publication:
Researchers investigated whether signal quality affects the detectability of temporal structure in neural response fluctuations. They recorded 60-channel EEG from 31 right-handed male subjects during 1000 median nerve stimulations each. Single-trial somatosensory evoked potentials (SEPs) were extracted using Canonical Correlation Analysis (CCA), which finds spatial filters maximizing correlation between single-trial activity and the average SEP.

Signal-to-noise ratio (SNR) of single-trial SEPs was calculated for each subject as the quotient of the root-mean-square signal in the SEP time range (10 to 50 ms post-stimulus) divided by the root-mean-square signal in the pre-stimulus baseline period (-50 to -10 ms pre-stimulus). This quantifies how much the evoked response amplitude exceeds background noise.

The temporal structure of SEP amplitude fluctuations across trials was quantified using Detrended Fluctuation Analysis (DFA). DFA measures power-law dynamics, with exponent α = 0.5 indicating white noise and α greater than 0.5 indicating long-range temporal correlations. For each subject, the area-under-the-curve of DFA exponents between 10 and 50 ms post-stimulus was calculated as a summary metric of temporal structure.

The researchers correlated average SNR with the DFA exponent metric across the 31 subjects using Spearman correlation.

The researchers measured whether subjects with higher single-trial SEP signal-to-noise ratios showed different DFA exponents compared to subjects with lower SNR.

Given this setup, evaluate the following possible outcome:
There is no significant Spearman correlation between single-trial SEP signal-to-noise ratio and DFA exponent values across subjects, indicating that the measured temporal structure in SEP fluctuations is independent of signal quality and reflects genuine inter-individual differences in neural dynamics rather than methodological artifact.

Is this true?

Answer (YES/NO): NO